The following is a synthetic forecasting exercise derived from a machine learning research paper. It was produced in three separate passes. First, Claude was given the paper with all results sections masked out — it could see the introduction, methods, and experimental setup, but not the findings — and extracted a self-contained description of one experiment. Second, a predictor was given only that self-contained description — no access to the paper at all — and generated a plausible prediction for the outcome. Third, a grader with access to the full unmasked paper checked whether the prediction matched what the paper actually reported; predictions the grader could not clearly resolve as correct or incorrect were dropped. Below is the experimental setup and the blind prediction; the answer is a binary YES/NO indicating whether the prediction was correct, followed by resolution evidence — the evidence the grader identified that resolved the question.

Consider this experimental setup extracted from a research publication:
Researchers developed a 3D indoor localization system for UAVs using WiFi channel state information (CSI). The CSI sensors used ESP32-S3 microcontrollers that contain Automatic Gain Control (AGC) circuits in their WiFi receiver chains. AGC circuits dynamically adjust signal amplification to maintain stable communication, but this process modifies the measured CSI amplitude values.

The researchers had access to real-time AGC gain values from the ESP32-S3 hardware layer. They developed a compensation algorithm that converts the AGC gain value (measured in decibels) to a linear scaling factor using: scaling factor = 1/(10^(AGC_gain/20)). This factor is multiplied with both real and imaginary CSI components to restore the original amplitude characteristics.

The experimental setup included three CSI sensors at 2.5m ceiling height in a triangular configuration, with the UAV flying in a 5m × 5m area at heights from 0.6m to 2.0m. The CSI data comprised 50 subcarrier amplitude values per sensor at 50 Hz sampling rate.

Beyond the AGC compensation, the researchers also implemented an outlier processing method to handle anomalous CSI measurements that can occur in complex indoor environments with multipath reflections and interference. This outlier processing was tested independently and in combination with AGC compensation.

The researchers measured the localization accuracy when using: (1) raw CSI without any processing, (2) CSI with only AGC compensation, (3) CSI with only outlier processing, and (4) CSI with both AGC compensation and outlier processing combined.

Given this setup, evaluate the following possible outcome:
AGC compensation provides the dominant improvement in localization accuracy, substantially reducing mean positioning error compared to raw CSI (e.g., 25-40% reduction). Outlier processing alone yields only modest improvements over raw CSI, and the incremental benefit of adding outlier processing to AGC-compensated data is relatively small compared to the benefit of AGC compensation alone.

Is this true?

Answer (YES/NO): NO